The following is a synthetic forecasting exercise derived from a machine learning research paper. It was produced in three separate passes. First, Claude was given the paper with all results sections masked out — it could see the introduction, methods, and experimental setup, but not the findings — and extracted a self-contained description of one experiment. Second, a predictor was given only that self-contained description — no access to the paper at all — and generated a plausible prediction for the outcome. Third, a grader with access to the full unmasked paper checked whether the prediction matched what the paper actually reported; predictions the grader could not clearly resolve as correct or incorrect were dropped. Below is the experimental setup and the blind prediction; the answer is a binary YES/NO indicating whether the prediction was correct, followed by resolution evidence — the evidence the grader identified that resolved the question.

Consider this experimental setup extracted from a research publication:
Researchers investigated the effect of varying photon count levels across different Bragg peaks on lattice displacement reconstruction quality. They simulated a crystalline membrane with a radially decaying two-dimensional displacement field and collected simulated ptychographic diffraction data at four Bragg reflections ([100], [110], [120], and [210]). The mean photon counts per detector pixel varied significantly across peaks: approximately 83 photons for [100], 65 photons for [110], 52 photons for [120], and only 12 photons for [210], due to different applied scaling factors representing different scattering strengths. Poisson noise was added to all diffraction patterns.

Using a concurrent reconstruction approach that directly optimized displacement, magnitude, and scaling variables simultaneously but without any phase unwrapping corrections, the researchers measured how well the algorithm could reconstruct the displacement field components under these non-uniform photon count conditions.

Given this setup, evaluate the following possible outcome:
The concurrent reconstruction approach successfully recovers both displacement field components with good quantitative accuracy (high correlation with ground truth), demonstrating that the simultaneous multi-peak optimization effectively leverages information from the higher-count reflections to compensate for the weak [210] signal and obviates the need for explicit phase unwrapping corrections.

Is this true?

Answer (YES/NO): NO